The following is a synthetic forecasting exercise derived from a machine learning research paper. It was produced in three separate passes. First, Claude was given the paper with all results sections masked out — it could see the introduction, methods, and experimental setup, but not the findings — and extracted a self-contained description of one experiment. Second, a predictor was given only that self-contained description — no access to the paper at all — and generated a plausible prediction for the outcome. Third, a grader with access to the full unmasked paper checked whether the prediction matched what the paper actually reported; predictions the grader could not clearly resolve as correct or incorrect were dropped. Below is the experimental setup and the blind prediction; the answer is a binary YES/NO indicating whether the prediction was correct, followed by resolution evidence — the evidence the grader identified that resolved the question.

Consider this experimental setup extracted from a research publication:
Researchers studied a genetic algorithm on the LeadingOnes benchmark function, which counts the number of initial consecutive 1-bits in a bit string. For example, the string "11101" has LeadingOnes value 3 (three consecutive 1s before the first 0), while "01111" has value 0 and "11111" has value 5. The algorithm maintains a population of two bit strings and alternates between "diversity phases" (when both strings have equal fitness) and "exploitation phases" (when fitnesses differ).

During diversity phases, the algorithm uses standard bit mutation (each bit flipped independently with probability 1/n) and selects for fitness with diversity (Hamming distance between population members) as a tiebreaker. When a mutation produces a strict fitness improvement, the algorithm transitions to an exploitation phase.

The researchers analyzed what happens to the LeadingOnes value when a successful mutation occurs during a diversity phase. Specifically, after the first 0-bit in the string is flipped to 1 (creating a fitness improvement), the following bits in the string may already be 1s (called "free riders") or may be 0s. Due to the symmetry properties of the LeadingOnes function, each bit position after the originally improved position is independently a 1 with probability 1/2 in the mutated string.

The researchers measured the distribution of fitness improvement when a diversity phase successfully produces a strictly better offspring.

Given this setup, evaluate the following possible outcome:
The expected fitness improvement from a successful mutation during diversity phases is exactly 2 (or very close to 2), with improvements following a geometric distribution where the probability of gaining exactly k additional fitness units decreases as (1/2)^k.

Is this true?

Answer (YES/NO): YES